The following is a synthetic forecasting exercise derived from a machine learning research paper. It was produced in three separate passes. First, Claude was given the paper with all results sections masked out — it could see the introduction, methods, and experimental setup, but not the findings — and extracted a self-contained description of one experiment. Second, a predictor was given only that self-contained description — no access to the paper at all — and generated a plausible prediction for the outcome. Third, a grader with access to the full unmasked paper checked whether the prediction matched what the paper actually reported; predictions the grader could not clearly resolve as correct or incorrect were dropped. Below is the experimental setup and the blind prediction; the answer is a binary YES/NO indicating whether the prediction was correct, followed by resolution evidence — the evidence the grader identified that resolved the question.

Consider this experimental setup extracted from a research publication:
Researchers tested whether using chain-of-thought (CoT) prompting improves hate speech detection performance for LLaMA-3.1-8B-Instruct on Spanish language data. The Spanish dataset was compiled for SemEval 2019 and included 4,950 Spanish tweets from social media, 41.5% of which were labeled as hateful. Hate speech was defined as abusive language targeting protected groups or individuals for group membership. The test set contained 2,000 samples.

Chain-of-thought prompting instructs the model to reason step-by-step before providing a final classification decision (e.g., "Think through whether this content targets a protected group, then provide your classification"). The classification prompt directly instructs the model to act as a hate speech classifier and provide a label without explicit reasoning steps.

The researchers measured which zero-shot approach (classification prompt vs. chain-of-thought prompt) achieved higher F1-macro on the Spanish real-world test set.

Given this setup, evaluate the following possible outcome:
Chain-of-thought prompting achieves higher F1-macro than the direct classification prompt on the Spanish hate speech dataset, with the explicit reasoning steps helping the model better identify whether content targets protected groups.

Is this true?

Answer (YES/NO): NO